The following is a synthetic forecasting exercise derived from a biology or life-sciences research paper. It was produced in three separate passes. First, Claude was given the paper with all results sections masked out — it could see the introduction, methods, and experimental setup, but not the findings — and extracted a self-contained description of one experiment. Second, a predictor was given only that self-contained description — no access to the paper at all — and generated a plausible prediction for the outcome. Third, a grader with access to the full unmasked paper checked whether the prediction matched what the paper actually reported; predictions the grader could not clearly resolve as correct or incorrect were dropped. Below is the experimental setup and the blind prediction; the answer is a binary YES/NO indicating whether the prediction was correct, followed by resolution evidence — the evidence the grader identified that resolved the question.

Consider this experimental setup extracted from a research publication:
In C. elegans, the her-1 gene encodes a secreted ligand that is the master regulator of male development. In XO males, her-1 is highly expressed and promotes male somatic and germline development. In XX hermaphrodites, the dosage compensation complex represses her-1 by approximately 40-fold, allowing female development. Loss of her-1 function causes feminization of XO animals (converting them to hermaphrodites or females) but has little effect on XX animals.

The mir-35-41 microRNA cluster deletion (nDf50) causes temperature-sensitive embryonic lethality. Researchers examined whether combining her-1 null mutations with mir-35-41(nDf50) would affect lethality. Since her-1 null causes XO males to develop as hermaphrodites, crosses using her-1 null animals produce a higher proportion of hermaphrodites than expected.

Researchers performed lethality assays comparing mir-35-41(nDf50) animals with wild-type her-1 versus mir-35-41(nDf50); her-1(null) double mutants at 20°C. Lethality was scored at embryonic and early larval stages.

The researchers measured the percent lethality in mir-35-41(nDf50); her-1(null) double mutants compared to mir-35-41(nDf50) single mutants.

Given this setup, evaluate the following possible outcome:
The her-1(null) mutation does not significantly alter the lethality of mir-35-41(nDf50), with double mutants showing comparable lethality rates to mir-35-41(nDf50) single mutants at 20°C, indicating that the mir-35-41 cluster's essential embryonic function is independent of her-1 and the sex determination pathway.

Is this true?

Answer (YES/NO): NO